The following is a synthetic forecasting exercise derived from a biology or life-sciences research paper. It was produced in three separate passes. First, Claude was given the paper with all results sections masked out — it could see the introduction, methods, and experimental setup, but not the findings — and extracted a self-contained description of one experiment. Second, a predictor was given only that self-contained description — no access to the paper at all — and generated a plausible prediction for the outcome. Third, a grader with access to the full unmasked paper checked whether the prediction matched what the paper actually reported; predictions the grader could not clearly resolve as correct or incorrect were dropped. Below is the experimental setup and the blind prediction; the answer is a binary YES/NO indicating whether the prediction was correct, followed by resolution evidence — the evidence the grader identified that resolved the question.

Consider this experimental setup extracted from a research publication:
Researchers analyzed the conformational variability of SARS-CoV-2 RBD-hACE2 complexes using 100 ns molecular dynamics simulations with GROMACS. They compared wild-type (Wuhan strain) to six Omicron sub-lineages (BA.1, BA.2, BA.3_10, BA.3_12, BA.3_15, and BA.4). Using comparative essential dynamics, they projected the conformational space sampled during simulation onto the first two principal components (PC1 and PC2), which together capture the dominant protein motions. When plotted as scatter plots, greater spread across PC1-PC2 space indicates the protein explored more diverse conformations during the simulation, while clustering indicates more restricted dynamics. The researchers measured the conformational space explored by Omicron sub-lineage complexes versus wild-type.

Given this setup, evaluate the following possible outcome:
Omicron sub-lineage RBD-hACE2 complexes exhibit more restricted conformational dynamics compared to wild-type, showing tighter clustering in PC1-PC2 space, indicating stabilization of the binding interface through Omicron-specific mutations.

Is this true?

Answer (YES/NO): NO